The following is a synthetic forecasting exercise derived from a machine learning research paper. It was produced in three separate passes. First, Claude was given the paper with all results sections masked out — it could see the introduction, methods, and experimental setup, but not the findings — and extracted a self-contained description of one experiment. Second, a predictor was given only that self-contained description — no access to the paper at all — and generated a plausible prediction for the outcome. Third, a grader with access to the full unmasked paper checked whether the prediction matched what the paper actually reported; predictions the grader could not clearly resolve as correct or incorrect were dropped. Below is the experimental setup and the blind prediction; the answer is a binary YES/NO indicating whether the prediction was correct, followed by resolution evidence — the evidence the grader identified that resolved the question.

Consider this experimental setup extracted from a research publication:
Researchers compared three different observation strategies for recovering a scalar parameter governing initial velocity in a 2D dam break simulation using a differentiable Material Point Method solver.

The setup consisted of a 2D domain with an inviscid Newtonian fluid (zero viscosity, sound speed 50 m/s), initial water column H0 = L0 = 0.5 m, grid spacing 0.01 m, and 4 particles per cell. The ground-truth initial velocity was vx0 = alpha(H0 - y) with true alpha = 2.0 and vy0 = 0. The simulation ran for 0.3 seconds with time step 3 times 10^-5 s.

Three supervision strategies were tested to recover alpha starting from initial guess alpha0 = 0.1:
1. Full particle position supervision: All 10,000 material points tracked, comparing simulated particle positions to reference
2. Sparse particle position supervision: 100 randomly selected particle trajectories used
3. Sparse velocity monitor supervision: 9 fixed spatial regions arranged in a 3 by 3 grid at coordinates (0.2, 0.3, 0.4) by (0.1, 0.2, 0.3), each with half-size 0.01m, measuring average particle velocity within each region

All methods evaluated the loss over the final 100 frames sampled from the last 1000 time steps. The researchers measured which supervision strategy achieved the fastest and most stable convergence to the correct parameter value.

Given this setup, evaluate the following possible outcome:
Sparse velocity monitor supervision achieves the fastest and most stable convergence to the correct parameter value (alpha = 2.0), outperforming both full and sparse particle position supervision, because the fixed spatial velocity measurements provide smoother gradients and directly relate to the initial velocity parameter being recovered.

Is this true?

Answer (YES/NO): YES